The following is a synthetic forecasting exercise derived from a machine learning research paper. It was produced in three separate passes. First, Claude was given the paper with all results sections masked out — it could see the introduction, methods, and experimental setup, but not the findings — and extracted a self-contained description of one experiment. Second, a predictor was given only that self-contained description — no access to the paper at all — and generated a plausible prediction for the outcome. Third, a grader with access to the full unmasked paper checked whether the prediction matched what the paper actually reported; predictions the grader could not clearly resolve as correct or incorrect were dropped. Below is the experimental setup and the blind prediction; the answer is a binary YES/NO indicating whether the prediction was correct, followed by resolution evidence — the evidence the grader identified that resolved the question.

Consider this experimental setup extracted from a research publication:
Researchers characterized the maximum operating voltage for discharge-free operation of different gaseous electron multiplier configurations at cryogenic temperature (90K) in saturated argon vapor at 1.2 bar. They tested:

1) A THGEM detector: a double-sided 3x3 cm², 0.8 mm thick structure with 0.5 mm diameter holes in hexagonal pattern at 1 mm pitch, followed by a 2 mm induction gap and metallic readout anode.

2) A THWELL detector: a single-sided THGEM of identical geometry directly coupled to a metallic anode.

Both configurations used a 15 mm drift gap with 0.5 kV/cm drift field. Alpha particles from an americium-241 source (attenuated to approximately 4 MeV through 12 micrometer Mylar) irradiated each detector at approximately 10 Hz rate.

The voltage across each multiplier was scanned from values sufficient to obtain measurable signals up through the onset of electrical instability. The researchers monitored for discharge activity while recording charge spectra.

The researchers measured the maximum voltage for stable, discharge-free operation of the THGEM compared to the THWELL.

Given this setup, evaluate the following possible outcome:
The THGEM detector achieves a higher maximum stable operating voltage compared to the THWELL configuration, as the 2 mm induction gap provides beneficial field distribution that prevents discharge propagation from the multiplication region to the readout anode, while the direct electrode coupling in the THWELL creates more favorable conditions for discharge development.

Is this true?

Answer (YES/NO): YES